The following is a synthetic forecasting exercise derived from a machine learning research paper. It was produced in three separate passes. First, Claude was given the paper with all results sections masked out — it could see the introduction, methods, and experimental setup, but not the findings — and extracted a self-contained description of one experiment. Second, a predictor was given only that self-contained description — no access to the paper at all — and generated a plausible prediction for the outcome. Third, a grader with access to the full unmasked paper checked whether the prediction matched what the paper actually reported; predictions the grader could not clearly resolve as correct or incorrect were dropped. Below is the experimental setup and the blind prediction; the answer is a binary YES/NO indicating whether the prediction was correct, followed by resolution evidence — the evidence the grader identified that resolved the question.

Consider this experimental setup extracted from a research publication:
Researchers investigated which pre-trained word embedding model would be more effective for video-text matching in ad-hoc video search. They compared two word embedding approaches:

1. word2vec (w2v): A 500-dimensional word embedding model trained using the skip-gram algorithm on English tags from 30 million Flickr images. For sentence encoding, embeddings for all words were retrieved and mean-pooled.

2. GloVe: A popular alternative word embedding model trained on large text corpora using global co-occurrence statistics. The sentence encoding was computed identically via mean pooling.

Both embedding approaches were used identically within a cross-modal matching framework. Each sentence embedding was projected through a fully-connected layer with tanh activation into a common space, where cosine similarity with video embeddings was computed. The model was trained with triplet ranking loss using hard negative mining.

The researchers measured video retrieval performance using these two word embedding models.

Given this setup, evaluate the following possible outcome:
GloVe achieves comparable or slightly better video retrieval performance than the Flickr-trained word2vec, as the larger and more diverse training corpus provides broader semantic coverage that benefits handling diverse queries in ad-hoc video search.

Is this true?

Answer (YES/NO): NO